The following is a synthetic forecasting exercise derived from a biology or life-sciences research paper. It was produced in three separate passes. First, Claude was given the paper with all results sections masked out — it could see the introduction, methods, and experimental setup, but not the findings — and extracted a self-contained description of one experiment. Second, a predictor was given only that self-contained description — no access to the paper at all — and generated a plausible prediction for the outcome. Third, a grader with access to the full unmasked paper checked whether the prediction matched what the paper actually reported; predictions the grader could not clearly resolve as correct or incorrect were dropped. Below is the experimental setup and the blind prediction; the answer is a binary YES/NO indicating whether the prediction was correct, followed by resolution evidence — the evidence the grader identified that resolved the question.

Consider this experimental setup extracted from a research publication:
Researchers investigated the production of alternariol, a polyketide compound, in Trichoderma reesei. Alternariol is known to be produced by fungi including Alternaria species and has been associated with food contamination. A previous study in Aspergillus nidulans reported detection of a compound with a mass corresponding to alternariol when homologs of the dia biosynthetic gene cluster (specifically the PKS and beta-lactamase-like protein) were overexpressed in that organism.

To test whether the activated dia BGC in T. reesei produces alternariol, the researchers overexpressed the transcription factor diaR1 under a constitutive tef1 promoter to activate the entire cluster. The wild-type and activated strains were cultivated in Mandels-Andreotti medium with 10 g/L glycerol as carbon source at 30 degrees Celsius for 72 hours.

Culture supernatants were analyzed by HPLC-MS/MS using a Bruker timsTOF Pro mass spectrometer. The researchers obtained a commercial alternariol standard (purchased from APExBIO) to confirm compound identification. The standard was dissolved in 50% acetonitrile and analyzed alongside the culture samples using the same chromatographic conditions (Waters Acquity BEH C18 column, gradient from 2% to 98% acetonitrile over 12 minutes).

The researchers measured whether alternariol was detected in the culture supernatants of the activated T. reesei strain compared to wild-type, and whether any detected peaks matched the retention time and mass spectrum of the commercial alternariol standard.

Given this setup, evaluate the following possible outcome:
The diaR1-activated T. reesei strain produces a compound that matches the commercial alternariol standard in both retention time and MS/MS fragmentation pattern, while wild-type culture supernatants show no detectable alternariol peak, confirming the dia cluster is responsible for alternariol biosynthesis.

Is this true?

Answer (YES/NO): NO